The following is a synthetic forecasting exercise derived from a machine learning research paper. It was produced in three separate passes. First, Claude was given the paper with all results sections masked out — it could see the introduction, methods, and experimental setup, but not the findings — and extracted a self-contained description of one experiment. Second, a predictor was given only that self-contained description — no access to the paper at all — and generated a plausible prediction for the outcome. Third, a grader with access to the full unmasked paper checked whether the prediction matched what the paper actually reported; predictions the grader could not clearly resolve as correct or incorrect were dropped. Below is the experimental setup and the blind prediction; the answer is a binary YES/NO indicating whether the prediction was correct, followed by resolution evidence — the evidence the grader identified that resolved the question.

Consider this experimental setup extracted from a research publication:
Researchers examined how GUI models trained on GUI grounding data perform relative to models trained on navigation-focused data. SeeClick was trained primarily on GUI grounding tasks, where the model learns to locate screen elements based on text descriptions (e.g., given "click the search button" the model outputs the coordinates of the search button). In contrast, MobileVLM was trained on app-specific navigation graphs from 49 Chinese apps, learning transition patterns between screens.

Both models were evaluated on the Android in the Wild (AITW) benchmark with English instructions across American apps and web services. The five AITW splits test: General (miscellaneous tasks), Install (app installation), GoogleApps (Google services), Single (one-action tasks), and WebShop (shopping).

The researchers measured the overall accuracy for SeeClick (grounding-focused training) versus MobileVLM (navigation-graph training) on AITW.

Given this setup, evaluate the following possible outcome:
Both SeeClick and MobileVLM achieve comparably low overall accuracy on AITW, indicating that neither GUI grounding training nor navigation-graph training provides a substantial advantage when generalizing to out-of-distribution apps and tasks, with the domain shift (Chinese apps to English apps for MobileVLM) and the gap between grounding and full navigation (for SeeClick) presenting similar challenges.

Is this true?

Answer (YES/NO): NO